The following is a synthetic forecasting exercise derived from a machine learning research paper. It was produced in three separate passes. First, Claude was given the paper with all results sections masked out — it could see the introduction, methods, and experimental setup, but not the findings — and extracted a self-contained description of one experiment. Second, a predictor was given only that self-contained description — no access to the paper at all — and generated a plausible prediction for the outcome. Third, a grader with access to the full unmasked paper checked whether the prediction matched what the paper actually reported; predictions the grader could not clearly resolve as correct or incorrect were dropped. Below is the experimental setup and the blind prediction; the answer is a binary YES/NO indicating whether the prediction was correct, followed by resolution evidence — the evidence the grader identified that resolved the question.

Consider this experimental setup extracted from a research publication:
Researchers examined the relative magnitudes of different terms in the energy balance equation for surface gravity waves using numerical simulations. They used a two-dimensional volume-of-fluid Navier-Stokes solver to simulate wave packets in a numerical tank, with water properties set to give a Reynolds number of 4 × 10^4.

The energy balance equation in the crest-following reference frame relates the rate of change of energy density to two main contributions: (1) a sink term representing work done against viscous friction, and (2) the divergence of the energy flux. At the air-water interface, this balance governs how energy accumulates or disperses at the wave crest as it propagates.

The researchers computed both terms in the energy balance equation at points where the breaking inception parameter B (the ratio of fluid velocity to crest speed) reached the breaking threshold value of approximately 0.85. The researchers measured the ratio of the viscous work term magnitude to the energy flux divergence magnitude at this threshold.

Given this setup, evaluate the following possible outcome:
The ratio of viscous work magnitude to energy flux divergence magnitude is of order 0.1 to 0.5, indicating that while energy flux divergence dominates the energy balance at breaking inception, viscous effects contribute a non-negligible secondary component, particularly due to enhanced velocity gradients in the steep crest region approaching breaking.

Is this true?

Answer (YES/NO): NO